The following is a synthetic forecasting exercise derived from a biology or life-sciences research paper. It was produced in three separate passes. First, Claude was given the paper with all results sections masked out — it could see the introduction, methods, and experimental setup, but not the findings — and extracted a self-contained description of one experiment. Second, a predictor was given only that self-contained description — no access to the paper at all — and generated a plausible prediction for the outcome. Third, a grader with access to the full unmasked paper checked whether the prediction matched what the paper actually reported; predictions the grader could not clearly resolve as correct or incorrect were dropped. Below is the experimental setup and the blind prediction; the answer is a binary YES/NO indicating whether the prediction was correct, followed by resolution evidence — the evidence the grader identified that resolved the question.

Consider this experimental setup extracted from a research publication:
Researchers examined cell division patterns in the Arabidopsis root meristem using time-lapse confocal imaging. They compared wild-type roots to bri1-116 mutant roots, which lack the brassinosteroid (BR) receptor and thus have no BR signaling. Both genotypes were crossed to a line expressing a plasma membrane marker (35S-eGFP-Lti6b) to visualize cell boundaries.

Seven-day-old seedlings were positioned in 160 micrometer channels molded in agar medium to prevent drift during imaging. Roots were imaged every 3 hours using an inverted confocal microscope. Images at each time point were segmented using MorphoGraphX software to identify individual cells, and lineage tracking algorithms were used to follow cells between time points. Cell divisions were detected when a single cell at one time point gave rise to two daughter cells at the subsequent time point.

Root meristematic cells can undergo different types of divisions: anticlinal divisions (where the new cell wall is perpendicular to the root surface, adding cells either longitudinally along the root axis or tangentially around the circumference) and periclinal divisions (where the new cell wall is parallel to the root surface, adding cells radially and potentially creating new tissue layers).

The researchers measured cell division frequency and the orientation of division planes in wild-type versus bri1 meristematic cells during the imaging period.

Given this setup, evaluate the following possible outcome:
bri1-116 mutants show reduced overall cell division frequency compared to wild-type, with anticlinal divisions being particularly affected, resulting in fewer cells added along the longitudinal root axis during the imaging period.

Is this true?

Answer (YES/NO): YES